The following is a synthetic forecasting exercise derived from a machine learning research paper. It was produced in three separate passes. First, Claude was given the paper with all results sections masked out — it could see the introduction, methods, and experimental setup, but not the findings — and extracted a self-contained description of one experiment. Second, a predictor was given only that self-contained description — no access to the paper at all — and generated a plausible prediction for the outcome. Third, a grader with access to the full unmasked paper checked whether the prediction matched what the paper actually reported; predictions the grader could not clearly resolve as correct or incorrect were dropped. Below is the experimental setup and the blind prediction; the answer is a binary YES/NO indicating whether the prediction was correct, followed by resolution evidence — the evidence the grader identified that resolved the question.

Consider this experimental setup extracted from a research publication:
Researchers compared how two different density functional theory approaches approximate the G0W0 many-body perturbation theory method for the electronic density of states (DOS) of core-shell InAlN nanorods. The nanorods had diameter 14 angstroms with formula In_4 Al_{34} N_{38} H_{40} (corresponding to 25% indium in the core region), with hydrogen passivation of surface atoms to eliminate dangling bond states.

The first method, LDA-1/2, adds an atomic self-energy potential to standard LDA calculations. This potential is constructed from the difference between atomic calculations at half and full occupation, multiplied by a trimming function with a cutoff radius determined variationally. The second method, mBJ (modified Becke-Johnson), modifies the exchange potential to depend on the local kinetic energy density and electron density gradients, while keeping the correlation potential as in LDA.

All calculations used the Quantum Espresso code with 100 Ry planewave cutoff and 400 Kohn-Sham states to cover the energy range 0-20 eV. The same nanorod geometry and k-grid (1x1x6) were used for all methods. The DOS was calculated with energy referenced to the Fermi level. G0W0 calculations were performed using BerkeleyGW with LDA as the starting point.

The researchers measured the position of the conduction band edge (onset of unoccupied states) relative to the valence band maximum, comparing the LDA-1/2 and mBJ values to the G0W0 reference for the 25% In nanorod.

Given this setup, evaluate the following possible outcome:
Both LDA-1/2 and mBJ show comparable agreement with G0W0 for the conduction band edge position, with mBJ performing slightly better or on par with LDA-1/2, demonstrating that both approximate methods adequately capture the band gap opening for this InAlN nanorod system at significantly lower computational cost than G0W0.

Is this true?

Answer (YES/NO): NO